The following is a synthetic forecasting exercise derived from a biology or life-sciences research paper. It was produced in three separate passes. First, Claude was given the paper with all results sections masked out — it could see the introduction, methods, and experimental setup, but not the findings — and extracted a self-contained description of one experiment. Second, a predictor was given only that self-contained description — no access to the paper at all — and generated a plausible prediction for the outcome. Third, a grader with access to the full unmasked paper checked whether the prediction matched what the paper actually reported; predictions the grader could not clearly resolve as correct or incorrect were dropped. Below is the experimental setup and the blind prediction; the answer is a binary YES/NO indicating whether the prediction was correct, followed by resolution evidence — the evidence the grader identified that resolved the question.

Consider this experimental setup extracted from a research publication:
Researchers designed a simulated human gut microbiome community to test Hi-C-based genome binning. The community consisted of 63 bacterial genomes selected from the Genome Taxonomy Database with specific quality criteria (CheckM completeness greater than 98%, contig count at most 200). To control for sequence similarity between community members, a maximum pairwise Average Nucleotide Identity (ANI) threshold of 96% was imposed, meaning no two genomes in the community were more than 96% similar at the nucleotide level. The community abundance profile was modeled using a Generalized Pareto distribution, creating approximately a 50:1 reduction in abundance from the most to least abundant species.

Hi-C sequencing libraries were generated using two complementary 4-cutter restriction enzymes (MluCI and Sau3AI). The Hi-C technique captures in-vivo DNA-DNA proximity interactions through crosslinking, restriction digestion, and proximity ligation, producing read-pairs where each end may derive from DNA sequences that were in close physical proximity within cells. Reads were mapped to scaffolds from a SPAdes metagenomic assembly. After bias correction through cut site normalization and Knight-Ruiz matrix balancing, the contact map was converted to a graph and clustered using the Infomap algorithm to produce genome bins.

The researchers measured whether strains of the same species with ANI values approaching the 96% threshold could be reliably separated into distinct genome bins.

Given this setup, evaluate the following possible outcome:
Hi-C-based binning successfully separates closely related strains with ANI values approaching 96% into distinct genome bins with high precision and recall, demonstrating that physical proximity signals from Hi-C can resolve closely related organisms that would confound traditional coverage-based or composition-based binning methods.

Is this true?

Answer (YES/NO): NO